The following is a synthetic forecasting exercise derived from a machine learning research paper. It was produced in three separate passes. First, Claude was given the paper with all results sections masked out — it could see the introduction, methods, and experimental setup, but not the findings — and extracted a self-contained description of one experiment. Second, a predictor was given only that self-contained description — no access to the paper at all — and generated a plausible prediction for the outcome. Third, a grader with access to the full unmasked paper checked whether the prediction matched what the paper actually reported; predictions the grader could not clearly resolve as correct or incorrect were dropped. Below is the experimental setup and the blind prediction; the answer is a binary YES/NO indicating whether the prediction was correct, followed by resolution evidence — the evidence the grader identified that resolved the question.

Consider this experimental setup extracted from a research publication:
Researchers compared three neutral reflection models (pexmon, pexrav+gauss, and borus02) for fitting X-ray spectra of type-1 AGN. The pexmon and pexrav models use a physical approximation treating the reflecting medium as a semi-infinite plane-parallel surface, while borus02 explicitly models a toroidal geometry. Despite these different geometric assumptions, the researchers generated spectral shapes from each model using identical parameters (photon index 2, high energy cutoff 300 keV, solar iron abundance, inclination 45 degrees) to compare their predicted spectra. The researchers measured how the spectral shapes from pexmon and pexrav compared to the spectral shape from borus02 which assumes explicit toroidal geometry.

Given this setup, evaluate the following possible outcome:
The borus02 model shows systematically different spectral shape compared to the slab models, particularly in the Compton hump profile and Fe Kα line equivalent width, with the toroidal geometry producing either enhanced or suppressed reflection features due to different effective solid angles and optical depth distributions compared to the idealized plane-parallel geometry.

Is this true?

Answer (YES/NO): NO